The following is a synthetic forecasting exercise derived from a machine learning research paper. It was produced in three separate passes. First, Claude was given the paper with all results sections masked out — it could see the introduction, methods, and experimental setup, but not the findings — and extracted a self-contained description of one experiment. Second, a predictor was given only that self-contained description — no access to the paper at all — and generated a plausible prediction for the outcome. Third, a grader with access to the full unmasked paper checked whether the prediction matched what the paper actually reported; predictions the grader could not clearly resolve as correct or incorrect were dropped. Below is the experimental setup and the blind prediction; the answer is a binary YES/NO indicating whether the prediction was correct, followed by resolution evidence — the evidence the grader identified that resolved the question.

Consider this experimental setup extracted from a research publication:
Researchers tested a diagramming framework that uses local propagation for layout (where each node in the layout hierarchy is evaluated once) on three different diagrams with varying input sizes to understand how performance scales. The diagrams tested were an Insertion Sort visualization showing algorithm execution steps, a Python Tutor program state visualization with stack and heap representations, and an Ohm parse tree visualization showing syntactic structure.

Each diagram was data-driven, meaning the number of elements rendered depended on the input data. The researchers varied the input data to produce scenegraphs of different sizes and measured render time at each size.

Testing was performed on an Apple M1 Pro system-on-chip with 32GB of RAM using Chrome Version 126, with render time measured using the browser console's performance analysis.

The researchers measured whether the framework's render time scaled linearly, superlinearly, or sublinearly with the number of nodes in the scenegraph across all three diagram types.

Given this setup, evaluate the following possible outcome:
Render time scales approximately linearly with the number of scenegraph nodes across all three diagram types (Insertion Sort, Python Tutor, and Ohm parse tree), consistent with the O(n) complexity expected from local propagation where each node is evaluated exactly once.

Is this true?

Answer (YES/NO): YES